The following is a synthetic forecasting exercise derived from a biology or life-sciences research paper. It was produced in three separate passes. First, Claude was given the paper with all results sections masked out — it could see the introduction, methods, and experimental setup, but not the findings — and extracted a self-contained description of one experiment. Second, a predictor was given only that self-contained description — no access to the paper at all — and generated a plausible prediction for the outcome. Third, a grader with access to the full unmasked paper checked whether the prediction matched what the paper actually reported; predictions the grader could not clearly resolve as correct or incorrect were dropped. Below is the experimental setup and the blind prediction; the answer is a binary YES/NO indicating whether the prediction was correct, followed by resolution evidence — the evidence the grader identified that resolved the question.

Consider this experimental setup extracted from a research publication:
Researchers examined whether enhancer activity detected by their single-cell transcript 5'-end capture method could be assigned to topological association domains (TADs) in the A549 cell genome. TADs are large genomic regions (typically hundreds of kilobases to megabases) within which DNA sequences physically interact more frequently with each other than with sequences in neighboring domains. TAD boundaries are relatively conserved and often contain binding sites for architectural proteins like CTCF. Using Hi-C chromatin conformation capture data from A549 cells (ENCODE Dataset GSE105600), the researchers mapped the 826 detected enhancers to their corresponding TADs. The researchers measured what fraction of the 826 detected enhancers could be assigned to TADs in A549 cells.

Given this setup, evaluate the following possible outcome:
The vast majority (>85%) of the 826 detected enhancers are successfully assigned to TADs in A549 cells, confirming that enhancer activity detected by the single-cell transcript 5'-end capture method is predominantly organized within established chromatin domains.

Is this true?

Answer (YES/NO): NO